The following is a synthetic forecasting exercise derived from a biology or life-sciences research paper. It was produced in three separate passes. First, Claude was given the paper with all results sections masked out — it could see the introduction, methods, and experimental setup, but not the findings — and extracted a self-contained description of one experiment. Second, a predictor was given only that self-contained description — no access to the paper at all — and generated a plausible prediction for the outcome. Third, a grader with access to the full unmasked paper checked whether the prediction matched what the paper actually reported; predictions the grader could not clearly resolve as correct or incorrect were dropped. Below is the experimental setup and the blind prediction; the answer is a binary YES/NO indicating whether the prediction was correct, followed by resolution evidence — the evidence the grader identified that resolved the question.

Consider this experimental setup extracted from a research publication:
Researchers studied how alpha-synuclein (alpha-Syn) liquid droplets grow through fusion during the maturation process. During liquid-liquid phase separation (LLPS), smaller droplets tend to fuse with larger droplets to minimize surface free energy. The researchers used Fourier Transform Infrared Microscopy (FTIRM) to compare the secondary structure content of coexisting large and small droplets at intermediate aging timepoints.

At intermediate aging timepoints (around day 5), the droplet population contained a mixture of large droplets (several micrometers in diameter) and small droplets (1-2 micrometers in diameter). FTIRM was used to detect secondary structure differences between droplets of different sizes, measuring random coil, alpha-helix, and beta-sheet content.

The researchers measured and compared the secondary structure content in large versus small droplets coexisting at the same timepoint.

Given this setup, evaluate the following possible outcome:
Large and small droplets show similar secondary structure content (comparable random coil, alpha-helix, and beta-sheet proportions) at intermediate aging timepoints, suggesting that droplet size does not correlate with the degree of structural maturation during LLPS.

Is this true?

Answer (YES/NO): NO